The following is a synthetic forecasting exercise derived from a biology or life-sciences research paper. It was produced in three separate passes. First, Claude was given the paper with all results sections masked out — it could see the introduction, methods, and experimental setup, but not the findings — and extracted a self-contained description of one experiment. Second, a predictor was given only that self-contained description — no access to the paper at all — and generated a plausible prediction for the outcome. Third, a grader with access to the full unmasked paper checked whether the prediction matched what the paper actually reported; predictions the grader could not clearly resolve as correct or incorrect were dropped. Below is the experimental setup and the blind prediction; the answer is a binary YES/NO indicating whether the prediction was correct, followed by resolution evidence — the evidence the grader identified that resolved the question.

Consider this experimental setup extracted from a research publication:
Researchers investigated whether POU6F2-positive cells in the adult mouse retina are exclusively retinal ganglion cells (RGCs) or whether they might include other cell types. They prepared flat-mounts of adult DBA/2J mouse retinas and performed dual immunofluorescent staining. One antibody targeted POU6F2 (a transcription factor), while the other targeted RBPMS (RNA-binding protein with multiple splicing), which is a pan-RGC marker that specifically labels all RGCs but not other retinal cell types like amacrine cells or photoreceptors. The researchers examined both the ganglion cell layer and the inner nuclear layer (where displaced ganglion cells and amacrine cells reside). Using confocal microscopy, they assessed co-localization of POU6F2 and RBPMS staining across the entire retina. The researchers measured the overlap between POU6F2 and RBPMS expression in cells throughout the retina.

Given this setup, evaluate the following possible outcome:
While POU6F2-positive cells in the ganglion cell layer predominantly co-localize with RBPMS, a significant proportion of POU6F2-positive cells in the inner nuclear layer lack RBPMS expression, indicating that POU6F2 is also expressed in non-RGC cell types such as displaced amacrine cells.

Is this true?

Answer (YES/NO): NO